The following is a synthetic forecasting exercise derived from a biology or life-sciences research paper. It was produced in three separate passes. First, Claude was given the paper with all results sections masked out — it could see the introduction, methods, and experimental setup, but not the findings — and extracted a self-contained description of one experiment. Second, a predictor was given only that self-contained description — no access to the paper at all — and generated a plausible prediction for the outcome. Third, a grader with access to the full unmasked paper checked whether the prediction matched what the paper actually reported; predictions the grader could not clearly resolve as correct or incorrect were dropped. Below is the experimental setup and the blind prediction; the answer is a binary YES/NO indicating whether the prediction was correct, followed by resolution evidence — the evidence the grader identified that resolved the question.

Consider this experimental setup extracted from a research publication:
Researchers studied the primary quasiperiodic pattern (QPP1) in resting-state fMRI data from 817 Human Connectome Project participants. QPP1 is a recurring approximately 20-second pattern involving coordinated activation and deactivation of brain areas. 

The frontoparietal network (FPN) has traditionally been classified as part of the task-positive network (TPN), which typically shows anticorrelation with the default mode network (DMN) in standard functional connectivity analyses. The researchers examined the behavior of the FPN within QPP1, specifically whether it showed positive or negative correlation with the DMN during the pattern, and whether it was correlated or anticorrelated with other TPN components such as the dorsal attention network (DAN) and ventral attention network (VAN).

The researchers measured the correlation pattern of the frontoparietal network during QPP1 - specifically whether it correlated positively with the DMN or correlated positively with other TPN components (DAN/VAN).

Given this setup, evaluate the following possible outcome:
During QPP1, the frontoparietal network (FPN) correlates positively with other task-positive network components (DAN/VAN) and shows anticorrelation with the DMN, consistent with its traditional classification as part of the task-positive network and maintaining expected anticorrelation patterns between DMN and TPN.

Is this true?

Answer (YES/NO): NO